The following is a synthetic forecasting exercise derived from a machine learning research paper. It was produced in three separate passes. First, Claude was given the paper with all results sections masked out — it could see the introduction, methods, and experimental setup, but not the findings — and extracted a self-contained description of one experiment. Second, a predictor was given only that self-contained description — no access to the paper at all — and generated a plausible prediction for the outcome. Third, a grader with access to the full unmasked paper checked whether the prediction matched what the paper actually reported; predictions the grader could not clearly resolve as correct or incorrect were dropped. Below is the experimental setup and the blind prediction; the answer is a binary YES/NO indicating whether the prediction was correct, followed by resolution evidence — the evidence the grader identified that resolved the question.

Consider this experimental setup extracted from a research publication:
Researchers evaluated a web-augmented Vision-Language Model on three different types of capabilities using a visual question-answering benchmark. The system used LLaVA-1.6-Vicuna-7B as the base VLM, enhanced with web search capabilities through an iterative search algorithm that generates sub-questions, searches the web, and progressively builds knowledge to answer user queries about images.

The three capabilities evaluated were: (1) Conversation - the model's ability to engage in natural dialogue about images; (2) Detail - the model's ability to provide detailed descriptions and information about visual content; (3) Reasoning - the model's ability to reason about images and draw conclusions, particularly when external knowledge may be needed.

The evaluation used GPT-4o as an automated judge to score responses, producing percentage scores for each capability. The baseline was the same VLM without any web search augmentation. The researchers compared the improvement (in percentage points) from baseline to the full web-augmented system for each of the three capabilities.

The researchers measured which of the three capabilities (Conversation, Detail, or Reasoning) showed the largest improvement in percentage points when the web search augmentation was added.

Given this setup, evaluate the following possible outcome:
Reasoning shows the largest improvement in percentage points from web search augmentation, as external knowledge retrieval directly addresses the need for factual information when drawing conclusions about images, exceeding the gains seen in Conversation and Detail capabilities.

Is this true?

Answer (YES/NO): YES